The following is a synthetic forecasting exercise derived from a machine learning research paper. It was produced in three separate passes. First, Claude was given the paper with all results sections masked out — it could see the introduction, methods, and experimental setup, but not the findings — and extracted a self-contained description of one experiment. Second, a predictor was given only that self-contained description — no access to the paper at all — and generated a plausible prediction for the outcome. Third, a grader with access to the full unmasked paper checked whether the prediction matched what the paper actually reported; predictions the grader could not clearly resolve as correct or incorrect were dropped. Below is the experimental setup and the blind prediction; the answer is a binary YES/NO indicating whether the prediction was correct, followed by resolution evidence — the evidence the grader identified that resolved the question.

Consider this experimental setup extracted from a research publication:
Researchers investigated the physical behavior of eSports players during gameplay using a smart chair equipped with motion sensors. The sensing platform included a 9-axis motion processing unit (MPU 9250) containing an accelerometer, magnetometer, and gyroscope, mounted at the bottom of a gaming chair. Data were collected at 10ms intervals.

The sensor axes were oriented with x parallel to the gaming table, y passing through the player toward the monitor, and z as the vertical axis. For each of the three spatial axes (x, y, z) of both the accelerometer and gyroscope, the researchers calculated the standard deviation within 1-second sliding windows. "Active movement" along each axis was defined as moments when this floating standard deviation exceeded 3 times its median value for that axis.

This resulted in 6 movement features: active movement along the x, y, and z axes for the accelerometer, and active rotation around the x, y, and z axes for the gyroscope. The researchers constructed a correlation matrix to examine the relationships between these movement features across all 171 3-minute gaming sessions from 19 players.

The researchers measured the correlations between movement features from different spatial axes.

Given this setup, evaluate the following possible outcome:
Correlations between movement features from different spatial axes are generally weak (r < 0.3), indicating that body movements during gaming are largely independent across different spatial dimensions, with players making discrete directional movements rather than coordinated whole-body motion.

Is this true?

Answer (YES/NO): NO